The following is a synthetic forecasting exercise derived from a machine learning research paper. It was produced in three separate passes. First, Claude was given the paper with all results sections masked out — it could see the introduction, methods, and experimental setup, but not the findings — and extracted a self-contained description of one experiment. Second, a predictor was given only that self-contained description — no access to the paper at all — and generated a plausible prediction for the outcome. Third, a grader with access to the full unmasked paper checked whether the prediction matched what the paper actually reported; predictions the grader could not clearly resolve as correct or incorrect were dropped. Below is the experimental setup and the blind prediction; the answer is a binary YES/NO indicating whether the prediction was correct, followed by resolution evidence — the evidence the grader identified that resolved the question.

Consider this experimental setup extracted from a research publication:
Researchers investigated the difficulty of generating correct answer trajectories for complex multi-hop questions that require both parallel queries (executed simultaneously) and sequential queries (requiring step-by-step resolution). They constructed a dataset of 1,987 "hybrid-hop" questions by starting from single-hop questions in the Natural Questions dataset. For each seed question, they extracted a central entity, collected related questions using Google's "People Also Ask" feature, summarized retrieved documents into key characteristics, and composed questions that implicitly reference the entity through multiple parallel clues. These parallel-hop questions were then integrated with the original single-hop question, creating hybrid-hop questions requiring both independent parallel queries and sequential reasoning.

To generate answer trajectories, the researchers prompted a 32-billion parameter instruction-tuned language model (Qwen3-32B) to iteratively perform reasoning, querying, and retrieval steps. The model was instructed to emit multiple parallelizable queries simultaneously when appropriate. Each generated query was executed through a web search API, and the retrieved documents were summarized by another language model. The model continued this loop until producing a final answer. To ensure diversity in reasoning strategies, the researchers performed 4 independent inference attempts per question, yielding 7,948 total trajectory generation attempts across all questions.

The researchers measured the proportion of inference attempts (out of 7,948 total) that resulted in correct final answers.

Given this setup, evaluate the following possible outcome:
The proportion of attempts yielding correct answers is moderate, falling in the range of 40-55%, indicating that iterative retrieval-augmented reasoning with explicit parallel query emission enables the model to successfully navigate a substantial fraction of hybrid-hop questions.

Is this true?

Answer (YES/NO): NO